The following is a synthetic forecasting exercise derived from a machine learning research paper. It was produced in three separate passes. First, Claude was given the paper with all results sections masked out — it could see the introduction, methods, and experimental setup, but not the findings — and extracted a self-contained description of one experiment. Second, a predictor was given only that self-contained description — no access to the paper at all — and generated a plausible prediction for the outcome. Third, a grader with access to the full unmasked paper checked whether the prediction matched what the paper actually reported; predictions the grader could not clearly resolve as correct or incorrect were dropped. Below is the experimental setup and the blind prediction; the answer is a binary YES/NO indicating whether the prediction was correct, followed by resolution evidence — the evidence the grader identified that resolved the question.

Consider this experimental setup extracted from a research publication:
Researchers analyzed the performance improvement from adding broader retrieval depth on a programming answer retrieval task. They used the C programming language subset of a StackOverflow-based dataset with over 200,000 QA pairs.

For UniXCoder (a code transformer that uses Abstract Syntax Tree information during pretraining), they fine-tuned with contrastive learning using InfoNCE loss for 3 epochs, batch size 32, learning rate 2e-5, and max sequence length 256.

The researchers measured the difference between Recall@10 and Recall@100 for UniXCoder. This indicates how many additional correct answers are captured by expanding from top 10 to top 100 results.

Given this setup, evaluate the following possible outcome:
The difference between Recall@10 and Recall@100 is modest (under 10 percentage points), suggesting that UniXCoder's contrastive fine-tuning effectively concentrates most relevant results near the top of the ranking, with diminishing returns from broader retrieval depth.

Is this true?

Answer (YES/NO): NO